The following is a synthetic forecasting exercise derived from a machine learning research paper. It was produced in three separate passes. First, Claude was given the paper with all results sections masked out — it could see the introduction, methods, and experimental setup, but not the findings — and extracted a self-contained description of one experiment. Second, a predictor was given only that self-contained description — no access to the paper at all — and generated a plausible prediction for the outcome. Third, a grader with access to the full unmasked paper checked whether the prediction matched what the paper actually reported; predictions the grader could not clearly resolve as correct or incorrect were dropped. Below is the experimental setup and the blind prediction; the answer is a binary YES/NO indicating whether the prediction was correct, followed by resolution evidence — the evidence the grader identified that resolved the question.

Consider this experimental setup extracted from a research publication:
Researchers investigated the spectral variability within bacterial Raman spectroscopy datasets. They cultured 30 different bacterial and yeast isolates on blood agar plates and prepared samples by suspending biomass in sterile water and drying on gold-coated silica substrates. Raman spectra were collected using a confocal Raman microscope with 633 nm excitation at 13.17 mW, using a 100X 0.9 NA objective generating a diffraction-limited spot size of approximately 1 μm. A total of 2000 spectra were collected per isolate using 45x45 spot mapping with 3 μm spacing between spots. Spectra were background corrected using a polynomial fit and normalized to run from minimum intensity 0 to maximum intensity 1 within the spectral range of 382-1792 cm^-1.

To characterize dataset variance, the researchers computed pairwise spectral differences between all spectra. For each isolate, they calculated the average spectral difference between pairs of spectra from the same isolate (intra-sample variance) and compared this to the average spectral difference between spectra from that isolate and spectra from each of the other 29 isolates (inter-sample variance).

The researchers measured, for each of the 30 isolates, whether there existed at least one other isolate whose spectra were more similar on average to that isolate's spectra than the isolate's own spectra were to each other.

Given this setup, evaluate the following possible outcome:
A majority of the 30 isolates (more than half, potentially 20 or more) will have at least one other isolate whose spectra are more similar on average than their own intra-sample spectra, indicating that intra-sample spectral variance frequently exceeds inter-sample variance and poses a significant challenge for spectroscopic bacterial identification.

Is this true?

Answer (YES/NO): YES